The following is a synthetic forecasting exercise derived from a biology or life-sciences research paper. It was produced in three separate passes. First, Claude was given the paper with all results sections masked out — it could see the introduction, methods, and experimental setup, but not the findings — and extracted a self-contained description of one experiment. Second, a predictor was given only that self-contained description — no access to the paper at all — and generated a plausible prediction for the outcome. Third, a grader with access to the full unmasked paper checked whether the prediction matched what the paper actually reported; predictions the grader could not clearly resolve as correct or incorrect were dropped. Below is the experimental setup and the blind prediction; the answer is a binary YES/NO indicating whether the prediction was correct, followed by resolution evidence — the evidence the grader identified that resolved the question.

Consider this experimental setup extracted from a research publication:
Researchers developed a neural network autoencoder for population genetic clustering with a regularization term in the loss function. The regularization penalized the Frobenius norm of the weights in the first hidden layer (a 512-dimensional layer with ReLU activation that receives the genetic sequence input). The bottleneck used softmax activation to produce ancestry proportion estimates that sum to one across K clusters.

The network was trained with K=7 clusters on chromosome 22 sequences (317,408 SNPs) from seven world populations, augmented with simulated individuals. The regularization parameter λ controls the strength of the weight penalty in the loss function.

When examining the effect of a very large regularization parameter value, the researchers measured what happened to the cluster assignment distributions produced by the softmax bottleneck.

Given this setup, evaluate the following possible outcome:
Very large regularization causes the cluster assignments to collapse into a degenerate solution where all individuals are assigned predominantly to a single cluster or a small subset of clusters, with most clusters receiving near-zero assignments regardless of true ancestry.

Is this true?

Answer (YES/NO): NO